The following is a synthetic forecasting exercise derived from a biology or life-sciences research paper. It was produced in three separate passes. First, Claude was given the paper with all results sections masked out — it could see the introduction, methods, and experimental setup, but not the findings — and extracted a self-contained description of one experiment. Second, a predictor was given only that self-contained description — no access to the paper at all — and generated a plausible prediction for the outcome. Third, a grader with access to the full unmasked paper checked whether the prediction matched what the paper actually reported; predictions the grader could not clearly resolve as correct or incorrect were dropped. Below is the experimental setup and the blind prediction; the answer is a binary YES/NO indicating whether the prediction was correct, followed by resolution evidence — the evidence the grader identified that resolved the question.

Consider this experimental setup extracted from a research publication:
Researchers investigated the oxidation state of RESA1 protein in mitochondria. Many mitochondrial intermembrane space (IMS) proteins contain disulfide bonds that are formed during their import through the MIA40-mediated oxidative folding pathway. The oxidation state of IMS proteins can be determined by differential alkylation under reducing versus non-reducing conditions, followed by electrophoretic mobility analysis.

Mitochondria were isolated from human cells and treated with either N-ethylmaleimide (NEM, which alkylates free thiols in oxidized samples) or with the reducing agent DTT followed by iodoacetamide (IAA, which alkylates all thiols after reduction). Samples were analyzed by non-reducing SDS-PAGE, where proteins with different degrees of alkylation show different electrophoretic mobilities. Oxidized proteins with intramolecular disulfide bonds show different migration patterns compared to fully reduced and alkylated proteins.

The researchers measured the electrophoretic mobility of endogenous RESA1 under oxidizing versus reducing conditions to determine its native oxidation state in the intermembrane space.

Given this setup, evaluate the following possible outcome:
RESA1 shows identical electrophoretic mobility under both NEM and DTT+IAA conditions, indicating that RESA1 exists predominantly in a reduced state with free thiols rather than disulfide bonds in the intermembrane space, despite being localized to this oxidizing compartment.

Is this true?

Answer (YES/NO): NO